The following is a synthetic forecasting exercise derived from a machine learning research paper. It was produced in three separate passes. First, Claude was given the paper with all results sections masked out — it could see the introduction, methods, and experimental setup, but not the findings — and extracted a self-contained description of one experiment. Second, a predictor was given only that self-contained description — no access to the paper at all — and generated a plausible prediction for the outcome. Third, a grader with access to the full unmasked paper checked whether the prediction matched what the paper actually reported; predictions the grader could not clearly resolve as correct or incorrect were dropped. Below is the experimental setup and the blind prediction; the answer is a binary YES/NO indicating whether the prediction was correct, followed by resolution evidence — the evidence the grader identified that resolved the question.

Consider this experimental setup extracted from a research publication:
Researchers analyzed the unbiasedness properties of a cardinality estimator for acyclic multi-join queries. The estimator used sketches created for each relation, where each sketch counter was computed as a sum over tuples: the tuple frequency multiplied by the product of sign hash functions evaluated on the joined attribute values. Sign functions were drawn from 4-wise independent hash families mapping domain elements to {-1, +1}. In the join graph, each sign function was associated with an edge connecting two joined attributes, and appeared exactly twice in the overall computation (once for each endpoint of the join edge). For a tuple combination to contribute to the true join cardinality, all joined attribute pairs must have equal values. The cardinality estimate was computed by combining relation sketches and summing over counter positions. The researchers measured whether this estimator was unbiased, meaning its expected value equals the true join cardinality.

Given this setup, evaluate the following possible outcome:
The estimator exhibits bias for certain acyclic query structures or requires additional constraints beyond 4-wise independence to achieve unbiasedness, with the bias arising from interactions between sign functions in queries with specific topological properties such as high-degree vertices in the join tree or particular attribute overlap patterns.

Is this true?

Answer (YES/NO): NO